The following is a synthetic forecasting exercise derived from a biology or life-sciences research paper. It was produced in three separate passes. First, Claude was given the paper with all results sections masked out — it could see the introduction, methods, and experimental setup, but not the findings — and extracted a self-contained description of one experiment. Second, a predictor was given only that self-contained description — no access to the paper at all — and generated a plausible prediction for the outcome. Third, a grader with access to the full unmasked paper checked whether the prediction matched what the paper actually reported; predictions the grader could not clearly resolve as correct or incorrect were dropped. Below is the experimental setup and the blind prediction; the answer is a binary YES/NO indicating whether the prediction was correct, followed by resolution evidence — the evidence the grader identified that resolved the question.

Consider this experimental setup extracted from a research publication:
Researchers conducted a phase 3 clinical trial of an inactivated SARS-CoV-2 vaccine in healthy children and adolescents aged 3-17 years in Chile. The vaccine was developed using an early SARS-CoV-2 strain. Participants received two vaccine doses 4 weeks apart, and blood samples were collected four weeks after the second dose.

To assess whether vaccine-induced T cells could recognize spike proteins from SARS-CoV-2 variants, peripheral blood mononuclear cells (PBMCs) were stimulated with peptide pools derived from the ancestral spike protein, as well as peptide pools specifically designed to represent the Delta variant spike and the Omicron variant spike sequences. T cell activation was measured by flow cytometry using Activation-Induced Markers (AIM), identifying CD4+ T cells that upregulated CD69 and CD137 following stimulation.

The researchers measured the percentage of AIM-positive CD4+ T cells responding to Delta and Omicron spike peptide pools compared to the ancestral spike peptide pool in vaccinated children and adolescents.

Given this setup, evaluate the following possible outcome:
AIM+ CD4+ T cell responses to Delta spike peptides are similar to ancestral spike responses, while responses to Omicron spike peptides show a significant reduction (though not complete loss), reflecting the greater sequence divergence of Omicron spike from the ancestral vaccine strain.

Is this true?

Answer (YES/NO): NO